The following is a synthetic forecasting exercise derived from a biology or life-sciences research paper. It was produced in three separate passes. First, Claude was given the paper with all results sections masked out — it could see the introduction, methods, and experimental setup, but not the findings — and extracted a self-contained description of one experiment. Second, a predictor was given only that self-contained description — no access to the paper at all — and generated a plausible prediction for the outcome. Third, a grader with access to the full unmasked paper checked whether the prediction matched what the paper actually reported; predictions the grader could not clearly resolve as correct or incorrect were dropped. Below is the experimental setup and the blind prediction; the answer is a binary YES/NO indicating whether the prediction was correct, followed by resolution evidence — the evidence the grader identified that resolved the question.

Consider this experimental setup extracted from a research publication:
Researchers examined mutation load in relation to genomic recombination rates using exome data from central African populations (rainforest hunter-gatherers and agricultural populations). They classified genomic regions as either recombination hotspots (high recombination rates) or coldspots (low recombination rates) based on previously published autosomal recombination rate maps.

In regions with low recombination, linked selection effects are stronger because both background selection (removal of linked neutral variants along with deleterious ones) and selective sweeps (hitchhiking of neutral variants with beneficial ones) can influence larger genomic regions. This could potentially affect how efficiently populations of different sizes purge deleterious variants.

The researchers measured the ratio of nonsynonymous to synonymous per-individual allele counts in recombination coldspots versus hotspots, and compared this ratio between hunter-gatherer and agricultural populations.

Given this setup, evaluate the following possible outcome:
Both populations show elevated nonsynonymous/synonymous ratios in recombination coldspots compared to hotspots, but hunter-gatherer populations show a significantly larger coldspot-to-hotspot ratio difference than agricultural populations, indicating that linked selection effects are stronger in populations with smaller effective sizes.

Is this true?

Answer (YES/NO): NO